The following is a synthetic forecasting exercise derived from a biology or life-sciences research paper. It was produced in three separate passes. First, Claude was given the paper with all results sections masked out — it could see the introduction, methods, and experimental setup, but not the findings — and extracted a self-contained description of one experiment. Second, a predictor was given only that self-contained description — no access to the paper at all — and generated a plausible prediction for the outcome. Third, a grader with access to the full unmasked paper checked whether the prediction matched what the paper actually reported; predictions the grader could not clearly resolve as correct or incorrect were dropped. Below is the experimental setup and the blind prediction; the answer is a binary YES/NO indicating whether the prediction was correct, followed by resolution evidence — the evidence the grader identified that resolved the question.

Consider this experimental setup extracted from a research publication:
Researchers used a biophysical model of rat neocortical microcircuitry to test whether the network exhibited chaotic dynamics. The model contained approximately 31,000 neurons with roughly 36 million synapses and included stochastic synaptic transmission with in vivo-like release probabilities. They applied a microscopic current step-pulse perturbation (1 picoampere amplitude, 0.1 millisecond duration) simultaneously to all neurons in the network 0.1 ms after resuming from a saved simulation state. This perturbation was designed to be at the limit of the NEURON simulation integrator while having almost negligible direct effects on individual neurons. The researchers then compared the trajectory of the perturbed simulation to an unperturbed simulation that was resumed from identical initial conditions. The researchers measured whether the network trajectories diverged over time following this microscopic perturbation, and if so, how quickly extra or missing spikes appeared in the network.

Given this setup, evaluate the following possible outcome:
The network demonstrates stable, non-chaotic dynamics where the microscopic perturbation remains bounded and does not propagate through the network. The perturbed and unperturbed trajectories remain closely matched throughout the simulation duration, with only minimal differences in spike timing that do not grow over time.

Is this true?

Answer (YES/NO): NO